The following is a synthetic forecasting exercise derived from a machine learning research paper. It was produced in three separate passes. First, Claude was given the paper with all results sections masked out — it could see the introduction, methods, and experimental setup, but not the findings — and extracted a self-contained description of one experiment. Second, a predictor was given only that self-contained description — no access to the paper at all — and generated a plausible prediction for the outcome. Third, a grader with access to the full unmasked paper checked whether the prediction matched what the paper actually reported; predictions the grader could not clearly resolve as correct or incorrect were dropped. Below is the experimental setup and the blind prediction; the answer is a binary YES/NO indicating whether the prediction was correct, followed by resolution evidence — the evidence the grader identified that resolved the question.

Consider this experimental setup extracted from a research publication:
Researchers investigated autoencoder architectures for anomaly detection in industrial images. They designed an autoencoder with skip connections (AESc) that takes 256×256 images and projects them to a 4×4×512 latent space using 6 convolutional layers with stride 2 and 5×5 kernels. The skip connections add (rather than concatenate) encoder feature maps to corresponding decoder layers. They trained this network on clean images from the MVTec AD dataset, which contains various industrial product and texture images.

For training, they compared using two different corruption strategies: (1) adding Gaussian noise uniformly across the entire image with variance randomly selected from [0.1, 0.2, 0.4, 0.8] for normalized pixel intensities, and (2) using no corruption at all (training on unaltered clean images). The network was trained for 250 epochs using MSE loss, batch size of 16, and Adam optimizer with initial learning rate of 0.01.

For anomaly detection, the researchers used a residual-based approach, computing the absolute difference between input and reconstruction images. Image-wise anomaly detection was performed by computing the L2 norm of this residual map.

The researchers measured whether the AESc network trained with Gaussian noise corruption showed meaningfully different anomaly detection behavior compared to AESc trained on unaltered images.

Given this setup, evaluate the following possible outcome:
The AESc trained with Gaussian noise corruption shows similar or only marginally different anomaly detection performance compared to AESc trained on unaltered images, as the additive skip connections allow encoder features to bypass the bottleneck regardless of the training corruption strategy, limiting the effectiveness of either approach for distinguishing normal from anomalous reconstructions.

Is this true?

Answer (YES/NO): NO